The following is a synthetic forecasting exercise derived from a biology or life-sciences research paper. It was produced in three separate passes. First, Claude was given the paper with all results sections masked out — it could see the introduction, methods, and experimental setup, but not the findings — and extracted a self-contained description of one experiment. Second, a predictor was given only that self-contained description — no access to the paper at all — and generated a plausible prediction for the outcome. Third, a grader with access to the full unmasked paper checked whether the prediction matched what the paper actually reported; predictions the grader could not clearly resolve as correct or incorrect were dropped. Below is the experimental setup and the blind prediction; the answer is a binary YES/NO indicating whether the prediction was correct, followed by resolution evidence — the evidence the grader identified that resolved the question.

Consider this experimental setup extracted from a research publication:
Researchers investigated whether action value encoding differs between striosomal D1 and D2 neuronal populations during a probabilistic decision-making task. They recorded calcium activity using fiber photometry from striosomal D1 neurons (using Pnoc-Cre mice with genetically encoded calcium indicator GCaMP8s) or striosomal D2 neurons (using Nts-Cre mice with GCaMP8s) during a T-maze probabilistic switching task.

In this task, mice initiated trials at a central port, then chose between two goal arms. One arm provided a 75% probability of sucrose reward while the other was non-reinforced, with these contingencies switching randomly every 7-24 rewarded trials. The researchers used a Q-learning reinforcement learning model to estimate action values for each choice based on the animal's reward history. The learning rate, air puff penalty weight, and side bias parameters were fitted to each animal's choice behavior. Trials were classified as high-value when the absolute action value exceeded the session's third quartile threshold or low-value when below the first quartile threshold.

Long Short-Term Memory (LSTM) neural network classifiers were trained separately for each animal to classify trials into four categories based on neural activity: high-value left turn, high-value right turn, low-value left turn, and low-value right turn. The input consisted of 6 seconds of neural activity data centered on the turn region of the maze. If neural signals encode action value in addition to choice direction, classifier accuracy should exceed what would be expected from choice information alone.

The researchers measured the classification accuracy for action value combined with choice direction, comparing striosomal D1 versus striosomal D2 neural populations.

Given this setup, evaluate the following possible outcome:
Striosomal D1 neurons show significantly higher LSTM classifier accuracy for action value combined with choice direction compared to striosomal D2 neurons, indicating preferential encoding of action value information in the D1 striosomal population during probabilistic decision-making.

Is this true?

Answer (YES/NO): YES